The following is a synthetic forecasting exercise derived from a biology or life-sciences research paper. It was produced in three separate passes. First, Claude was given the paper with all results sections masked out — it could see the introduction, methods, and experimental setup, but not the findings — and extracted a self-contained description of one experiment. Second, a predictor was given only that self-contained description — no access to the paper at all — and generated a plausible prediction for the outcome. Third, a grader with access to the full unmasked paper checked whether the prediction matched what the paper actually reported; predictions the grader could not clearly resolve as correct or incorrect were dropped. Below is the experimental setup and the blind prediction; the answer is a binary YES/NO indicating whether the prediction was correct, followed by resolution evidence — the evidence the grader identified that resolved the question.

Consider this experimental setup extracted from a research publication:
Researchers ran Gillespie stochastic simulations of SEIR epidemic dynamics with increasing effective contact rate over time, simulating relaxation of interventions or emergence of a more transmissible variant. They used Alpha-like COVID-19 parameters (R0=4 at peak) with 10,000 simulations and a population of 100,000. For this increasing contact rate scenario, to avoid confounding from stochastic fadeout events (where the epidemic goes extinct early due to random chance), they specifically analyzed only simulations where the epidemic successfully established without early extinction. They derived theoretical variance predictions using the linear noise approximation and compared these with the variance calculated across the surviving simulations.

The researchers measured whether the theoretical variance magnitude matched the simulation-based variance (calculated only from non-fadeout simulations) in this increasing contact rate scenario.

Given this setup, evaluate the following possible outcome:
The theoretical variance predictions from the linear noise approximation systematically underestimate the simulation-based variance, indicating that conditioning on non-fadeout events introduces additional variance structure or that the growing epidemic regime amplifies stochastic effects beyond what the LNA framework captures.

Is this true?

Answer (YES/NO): NO